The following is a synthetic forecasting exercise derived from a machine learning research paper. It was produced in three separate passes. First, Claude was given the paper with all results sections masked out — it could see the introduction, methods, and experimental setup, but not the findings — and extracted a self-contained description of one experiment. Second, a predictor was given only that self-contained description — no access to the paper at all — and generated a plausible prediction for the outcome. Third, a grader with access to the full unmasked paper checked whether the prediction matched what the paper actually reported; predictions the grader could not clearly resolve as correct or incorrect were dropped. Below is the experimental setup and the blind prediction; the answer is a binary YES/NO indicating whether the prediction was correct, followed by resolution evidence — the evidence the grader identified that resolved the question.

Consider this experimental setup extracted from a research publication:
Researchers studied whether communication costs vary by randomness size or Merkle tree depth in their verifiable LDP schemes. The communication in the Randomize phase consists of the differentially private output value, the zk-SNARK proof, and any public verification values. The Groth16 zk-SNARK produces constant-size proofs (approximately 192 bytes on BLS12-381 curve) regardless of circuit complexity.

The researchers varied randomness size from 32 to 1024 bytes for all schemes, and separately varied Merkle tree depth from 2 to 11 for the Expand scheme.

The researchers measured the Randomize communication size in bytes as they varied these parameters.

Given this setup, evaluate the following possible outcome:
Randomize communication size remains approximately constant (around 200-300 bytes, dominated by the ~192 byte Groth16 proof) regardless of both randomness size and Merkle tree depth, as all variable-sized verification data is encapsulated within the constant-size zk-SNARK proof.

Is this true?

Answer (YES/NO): NO